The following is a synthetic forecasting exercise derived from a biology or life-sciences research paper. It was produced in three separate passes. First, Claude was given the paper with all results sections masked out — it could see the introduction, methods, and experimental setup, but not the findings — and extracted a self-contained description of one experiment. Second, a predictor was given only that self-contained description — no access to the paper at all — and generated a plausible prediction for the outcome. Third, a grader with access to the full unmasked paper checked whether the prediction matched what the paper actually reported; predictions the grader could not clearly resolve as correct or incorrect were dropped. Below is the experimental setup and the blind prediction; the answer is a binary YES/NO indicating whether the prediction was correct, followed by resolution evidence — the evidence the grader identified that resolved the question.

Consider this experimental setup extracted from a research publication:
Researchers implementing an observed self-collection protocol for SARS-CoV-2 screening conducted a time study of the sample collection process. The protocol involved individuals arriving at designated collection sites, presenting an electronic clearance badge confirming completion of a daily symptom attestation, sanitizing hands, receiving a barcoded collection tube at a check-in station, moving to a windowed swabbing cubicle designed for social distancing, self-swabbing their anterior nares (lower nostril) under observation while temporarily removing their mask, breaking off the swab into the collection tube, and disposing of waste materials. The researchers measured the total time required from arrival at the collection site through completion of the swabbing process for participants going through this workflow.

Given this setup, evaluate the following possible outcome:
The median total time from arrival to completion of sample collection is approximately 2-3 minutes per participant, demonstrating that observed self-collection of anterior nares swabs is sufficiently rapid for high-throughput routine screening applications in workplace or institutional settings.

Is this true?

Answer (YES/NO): NO